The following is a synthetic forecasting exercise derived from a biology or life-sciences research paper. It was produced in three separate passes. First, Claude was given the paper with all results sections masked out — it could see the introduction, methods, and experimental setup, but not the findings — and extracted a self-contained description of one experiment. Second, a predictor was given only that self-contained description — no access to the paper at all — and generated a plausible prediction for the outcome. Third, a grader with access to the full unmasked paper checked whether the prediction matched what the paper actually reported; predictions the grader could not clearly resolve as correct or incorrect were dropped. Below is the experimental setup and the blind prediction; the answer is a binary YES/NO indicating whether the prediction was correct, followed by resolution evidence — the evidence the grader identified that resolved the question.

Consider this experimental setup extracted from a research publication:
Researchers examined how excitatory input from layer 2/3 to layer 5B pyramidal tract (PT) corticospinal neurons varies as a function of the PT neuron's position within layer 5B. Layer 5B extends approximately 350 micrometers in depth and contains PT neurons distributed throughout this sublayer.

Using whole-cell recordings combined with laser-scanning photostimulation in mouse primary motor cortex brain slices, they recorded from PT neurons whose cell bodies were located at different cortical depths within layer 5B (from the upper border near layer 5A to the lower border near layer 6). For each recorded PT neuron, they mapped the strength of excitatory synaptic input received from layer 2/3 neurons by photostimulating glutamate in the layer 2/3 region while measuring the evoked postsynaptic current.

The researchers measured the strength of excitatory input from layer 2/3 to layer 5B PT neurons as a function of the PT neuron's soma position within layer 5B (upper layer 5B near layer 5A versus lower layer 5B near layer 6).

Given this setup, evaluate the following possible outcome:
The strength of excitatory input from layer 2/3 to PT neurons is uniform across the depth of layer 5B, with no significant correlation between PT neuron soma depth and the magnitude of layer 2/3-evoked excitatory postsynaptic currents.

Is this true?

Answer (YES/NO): NO